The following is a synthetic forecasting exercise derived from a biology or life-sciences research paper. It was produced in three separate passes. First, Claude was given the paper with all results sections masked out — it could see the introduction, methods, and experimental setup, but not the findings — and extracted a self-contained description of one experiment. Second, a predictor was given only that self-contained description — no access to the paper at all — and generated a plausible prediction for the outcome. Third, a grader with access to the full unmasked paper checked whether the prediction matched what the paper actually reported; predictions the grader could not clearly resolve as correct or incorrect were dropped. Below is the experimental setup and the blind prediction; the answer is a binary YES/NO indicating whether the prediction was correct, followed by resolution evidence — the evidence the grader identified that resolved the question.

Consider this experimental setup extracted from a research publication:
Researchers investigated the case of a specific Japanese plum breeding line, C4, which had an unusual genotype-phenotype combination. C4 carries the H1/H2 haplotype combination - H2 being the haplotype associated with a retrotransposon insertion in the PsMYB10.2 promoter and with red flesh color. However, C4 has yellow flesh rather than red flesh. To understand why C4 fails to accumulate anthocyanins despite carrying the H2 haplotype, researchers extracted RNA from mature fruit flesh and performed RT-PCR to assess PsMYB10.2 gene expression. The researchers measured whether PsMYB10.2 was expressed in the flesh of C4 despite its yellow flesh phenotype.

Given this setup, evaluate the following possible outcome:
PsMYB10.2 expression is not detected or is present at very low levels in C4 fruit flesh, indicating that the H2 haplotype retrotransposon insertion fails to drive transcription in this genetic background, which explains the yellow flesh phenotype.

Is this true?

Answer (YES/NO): NO